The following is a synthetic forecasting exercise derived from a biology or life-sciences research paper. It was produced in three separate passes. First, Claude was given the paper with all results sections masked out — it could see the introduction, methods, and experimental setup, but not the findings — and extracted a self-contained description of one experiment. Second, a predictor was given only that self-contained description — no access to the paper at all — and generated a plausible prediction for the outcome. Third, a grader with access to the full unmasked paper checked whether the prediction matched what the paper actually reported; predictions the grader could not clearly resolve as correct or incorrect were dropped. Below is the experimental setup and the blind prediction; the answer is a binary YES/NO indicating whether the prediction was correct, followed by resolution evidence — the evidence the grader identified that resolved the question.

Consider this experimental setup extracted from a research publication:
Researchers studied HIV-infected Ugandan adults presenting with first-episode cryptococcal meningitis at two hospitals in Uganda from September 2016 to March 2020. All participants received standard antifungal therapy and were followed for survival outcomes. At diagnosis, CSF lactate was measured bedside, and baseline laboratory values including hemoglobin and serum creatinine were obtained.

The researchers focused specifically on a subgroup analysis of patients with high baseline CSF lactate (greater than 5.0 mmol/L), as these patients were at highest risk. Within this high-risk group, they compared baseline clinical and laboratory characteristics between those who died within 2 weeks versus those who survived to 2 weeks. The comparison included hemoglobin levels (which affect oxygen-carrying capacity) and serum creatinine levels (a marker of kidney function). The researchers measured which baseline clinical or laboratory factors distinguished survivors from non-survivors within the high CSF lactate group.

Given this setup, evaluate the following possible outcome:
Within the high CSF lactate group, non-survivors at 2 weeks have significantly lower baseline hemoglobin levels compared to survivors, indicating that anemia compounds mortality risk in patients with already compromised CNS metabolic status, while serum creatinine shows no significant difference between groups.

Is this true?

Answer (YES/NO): NO